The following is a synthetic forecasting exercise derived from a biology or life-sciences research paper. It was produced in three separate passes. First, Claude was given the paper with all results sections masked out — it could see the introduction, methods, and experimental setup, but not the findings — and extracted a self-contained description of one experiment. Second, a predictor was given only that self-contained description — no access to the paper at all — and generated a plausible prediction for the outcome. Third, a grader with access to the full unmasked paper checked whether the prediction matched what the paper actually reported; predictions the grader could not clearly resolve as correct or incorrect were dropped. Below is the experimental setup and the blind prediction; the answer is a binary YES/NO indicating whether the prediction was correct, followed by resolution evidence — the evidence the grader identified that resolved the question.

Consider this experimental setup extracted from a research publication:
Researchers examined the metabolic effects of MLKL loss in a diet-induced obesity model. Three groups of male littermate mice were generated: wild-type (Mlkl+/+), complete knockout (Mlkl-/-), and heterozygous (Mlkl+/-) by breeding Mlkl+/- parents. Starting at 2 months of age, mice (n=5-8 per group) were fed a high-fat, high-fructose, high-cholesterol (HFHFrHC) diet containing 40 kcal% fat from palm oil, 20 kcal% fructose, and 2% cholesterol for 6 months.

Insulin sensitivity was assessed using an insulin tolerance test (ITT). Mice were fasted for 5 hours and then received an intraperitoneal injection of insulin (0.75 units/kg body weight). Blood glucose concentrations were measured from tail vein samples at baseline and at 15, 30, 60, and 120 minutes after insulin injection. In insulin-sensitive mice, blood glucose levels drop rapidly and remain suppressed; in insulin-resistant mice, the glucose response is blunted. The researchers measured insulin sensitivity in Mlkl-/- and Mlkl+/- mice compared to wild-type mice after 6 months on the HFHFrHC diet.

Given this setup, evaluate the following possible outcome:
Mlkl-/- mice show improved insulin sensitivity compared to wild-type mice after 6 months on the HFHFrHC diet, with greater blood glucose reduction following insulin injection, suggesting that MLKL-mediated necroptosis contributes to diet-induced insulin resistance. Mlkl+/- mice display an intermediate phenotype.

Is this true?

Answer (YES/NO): NO